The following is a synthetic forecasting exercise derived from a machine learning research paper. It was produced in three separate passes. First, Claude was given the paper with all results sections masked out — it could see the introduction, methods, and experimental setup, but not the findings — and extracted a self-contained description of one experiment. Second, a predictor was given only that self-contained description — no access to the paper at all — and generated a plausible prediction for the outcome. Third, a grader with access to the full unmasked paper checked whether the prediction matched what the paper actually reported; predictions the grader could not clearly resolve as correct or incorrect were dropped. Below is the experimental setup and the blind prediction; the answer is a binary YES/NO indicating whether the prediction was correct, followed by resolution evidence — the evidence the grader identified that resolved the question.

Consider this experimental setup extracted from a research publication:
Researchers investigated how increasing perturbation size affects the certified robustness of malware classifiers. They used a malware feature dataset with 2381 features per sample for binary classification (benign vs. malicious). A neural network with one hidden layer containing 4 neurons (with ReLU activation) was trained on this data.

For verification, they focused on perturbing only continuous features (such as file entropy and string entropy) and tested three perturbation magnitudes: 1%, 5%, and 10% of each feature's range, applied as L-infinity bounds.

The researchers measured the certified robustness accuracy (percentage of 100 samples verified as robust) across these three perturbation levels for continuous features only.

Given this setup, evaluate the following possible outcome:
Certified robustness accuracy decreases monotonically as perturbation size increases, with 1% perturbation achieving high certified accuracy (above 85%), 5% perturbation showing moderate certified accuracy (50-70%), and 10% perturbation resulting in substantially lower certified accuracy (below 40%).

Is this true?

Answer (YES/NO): NO